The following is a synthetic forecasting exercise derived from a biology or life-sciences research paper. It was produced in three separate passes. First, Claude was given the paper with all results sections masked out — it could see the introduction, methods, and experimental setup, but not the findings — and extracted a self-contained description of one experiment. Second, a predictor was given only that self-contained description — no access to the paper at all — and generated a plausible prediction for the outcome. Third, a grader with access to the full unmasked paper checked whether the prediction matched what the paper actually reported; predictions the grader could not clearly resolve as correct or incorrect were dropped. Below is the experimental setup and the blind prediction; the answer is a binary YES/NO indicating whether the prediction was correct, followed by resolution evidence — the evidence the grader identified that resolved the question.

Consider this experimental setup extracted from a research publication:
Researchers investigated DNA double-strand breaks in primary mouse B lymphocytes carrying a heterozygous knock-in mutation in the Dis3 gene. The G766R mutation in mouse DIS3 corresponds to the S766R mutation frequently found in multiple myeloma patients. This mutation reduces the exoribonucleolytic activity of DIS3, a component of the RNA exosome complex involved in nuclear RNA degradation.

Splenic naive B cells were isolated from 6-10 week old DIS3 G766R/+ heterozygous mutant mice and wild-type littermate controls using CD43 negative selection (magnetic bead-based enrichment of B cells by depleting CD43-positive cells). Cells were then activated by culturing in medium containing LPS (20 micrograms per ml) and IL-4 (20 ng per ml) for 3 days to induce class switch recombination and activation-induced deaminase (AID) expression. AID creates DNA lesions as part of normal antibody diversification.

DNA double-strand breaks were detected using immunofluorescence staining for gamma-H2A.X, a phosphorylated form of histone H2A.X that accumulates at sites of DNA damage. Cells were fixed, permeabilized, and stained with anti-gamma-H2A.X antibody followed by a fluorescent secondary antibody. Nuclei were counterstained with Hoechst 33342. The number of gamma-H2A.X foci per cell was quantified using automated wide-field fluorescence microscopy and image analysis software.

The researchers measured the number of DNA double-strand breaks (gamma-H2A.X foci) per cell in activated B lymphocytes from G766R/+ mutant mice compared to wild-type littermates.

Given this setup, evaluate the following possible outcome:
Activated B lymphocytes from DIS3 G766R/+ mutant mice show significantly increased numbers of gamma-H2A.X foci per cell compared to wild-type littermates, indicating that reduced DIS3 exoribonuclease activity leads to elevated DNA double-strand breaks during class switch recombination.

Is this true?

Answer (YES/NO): YES